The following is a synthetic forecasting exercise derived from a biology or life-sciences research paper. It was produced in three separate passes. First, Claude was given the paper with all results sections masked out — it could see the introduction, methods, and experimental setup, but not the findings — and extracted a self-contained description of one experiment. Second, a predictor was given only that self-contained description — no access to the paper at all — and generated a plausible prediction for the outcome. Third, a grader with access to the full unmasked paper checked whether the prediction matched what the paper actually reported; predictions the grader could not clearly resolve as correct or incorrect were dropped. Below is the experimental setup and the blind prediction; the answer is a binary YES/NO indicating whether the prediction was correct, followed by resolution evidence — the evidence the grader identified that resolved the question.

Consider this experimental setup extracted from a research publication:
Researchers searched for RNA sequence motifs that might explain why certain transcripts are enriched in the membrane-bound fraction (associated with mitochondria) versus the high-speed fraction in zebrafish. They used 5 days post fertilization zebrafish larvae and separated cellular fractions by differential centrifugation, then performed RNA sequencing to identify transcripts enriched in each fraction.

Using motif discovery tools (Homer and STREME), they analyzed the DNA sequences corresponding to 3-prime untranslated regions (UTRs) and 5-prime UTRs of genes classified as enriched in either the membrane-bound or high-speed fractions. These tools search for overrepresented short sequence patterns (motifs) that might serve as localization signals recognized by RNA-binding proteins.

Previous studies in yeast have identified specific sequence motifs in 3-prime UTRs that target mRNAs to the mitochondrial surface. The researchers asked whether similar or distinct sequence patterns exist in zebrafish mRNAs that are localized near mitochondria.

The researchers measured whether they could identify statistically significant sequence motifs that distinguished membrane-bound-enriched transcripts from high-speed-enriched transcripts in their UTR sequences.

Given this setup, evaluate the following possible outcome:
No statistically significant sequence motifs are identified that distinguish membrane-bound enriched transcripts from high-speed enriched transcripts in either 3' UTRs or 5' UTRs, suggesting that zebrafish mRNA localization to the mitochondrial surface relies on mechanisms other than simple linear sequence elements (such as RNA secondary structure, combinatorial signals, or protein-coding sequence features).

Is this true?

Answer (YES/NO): NO